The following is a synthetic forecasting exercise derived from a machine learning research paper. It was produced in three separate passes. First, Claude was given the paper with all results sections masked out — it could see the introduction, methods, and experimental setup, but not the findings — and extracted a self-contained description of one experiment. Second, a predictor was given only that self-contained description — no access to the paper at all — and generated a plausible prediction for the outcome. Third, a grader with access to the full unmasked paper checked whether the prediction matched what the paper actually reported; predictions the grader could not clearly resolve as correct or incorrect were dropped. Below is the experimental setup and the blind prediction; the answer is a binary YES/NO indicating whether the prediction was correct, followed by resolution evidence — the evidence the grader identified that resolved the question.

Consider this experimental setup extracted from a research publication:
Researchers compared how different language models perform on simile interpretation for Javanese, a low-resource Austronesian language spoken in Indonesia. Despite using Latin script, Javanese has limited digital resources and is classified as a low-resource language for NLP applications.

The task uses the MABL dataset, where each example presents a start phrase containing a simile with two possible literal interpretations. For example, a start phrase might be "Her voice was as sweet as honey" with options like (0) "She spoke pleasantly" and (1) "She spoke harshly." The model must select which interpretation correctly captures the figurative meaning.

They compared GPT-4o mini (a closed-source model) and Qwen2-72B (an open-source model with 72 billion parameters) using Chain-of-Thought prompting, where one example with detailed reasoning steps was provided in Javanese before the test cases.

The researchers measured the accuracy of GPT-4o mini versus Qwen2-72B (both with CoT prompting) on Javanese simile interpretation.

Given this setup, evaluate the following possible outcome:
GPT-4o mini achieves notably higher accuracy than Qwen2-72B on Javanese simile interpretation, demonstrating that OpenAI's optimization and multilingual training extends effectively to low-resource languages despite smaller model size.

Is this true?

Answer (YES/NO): YES